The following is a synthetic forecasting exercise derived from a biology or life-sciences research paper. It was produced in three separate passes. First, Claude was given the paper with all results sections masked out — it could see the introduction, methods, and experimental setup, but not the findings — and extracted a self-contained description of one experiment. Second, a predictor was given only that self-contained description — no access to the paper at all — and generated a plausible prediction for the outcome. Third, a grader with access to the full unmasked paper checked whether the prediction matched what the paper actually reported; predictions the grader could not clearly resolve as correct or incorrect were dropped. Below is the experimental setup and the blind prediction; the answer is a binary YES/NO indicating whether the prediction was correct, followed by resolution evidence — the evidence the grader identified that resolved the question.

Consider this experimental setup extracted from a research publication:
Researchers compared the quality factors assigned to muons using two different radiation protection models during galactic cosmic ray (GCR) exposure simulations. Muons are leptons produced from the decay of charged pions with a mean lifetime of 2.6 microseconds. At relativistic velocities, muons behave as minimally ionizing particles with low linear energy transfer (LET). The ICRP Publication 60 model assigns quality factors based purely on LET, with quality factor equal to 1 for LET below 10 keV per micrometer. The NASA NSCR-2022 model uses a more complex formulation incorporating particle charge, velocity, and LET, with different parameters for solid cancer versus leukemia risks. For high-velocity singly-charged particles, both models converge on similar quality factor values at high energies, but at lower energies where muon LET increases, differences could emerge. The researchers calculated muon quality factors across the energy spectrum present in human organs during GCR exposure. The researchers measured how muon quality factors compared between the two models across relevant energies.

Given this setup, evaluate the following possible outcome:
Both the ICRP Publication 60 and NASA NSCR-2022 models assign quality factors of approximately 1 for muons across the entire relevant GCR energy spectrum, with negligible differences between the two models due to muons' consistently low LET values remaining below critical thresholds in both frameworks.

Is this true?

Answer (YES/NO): NO